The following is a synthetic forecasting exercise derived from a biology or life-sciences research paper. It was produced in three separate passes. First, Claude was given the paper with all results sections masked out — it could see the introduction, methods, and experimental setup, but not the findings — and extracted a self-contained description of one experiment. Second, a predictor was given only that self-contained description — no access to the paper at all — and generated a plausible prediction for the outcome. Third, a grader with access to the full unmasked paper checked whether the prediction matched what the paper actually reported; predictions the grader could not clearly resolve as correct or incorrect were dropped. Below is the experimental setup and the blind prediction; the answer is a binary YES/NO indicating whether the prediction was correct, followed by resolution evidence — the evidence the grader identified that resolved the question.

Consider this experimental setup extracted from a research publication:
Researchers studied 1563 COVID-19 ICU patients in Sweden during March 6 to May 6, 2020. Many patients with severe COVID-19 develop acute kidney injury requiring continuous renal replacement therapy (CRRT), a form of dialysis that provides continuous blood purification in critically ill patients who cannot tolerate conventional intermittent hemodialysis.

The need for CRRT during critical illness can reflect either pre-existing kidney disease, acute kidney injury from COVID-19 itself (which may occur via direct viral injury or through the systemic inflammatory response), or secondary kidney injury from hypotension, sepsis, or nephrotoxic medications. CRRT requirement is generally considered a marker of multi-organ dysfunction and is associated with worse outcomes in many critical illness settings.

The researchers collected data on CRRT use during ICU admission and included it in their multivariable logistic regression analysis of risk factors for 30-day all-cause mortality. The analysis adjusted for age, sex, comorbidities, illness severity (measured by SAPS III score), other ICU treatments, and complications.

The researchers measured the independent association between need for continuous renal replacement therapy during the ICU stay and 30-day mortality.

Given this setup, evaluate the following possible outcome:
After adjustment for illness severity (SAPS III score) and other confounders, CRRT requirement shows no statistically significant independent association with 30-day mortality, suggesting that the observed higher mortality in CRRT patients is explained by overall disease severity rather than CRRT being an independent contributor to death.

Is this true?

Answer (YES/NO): NO